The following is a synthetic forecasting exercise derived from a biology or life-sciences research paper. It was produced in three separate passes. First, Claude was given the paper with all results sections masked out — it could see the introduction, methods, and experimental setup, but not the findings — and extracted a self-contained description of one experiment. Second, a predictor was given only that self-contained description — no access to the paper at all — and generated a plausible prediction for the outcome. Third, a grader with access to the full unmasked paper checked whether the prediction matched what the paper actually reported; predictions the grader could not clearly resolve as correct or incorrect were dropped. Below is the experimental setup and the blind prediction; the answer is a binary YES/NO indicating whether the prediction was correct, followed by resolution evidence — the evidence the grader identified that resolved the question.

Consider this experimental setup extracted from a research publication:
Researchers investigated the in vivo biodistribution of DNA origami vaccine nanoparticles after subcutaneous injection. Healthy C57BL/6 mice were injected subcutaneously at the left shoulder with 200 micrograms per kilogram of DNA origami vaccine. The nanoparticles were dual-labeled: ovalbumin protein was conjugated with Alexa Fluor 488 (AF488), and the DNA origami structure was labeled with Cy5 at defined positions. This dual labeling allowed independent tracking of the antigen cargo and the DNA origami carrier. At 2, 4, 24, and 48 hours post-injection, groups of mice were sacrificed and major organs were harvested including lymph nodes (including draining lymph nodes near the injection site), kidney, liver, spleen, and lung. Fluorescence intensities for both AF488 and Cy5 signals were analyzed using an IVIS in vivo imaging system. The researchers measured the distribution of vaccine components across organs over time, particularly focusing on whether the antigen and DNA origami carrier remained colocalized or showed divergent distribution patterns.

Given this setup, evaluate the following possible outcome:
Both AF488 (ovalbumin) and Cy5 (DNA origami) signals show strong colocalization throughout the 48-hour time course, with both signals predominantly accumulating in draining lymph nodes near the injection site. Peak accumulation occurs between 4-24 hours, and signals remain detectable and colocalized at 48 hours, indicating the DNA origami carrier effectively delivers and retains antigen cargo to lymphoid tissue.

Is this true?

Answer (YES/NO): NO